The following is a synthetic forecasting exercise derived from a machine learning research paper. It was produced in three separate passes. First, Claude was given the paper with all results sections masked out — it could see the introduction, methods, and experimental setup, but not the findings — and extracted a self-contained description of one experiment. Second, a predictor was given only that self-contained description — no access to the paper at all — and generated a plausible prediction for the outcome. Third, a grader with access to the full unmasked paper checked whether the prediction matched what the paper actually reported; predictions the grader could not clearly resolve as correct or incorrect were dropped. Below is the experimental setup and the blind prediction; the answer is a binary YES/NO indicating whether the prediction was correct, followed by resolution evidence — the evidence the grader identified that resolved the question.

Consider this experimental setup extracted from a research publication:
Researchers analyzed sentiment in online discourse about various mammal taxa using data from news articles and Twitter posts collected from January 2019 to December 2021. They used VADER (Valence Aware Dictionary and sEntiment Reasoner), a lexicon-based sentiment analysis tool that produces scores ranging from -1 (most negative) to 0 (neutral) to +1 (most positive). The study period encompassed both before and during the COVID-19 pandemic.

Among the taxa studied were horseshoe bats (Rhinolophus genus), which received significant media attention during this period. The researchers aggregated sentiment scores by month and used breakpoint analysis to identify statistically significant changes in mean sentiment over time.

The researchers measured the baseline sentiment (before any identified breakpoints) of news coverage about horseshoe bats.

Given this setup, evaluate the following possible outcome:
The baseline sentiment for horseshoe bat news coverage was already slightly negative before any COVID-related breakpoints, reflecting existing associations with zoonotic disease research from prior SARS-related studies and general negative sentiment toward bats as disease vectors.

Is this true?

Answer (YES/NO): NO